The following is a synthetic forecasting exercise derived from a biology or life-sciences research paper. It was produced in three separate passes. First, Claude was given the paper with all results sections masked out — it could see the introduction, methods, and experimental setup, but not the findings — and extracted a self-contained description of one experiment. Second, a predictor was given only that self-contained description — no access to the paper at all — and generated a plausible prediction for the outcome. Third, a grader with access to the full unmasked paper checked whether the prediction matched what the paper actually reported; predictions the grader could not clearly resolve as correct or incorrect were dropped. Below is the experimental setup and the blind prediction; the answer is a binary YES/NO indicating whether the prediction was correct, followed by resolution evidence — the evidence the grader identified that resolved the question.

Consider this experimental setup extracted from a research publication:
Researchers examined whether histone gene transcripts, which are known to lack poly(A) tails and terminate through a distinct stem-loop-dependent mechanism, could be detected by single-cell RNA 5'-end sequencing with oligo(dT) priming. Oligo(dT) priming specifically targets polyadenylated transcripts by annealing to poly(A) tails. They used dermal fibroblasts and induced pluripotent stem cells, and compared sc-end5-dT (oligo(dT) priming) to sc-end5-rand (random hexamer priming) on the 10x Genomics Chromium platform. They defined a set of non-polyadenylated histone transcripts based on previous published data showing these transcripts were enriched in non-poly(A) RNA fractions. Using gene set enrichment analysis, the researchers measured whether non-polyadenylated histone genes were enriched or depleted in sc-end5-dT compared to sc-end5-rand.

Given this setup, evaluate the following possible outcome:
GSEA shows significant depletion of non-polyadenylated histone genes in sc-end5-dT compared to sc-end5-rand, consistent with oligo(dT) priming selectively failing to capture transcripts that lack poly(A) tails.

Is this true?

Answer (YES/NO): YES